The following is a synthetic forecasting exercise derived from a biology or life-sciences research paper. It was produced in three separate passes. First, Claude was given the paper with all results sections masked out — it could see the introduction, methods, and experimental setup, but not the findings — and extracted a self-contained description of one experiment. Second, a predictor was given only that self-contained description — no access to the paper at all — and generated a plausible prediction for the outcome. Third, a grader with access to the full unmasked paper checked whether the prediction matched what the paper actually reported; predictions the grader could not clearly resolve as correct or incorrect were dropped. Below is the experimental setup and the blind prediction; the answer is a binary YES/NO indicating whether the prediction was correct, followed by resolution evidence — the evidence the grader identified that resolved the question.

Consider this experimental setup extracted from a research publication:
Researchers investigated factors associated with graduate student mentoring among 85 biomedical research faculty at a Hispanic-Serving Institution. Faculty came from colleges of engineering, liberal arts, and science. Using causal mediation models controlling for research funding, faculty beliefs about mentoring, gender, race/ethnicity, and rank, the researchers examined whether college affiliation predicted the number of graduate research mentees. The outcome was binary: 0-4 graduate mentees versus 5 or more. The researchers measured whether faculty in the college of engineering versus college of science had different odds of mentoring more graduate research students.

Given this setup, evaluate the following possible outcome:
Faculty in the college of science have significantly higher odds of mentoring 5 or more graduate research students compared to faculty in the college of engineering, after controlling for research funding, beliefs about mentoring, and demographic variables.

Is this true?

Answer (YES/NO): NO